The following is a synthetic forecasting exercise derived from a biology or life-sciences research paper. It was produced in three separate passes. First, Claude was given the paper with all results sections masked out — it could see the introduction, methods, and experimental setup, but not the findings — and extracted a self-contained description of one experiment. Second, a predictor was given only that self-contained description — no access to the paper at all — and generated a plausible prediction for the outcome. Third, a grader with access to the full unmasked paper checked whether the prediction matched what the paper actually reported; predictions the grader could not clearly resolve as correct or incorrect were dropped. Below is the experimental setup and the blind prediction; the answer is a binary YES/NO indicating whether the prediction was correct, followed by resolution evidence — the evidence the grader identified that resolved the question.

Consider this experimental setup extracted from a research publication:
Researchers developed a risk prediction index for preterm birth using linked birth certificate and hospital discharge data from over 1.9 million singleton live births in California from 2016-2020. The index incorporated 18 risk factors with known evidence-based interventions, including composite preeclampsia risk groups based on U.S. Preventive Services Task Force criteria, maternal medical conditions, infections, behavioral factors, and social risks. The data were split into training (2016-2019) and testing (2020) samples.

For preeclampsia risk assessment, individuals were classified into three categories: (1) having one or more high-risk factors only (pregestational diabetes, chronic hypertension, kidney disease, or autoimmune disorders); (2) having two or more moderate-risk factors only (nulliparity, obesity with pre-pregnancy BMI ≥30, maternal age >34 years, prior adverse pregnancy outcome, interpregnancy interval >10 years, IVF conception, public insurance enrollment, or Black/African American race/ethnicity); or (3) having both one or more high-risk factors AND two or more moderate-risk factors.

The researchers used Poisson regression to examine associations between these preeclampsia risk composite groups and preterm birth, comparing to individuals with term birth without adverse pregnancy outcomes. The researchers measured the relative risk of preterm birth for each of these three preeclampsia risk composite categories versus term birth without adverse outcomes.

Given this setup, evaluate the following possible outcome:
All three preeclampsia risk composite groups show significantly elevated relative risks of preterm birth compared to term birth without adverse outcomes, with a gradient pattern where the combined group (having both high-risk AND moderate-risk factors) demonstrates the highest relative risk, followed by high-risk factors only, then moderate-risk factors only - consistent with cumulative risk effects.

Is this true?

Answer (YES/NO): YES